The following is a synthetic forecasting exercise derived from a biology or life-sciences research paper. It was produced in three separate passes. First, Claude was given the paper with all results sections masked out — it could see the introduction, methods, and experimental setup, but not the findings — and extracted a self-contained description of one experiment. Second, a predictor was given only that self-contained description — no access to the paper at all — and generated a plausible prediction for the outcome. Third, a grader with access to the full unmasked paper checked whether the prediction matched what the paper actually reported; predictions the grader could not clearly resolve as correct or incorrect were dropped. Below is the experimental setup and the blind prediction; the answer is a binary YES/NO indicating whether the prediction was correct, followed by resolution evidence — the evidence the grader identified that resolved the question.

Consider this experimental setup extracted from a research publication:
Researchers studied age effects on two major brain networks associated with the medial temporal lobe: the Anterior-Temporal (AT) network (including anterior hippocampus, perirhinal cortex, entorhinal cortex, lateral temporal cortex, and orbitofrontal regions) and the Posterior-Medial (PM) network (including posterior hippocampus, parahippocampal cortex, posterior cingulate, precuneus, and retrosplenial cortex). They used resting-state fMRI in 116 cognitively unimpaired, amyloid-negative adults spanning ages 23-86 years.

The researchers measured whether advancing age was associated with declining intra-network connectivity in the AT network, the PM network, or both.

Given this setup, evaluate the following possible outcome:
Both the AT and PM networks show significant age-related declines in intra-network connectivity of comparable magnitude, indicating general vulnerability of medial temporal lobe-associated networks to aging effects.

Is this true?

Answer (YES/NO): NO